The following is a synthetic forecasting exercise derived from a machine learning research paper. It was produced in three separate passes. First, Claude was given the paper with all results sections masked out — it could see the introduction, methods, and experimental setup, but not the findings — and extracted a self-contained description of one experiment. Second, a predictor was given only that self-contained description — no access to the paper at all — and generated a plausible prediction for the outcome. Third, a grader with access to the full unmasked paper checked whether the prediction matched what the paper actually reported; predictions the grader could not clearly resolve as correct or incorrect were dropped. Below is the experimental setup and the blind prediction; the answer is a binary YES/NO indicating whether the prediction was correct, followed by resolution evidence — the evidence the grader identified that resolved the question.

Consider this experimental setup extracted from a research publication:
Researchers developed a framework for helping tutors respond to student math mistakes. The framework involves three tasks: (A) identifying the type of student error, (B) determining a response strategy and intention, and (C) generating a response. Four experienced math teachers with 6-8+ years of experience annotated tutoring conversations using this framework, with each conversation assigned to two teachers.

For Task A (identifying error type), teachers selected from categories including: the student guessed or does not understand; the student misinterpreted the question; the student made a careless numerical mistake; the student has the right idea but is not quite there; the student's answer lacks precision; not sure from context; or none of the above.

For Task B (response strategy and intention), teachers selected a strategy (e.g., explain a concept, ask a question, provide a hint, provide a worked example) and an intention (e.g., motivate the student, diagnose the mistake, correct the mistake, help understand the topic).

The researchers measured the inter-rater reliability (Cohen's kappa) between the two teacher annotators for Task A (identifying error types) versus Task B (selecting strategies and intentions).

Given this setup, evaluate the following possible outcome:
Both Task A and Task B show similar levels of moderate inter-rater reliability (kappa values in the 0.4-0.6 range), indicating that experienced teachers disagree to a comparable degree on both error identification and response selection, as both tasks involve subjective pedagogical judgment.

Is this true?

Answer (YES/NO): NO